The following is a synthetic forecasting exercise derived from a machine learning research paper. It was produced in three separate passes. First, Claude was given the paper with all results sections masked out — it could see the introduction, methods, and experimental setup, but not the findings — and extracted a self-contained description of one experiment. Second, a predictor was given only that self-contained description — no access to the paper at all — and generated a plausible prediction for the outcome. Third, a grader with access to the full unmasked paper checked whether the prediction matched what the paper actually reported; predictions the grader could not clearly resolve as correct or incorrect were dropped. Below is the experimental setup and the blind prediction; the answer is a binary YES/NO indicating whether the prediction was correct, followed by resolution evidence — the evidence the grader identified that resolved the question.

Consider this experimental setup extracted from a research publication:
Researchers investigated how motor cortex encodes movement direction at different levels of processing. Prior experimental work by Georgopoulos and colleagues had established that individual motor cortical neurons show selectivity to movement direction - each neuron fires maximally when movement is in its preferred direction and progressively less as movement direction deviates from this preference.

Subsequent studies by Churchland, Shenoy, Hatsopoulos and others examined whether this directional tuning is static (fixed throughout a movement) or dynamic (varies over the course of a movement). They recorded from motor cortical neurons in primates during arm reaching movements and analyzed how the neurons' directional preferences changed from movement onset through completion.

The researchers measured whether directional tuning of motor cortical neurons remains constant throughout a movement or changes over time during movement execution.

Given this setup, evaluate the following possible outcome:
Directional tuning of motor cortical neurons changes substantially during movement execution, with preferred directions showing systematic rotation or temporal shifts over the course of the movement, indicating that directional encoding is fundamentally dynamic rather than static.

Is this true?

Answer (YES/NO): YES